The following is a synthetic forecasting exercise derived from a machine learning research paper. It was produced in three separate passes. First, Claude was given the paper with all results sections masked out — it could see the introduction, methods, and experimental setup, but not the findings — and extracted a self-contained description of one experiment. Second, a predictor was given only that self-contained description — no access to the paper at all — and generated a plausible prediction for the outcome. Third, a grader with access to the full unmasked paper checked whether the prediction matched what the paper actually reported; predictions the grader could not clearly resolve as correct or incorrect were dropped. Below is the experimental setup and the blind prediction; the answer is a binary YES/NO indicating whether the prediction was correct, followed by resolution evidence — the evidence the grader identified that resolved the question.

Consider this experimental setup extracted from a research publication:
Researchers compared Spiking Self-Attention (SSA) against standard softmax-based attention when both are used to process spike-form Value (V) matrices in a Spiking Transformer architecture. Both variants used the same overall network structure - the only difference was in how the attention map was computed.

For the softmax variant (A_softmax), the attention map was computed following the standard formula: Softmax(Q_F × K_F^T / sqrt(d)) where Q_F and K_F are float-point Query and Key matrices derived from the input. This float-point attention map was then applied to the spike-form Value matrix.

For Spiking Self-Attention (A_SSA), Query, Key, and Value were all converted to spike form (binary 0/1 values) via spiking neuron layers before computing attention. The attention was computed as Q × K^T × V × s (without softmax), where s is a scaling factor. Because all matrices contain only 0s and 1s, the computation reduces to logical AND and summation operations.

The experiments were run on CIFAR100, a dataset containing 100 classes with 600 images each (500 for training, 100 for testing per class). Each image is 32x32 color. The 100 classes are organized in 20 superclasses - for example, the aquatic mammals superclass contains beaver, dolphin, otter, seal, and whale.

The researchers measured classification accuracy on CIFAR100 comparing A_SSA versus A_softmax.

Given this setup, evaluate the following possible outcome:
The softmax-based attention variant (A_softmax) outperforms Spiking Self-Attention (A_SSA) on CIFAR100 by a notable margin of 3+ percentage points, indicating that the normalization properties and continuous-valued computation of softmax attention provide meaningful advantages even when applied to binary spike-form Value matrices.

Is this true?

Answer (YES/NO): NO